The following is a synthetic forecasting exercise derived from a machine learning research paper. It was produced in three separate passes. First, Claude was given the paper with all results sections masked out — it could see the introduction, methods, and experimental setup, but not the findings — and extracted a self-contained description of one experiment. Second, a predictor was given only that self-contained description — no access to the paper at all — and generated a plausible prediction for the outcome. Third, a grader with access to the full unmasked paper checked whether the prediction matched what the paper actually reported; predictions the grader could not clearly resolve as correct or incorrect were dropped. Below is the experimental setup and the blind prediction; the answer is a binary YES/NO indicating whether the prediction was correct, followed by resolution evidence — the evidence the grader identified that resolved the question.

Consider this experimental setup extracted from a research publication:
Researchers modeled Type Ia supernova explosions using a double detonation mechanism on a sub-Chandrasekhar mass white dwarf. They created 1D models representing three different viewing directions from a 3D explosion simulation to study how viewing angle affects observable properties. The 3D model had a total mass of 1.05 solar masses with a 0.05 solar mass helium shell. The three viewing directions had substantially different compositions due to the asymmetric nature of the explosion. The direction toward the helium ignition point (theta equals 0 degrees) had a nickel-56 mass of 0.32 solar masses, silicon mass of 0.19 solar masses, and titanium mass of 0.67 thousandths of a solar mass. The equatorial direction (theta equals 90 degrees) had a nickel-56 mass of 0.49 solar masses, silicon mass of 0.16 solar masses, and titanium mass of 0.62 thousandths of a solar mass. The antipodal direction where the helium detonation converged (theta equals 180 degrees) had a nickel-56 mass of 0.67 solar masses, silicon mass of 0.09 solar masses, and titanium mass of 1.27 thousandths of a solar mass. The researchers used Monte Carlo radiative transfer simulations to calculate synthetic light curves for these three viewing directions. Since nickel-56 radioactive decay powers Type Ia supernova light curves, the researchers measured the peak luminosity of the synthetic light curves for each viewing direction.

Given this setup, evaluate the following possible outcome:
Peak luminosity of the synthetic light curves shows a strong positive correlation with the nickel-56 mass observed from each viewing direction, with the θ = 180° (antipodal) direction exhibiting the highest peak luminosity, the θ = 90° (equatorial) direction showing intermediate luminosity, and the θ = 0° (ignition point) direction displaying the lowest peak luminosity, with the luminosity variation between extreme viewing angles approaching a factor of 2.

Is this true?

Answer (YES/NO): NO